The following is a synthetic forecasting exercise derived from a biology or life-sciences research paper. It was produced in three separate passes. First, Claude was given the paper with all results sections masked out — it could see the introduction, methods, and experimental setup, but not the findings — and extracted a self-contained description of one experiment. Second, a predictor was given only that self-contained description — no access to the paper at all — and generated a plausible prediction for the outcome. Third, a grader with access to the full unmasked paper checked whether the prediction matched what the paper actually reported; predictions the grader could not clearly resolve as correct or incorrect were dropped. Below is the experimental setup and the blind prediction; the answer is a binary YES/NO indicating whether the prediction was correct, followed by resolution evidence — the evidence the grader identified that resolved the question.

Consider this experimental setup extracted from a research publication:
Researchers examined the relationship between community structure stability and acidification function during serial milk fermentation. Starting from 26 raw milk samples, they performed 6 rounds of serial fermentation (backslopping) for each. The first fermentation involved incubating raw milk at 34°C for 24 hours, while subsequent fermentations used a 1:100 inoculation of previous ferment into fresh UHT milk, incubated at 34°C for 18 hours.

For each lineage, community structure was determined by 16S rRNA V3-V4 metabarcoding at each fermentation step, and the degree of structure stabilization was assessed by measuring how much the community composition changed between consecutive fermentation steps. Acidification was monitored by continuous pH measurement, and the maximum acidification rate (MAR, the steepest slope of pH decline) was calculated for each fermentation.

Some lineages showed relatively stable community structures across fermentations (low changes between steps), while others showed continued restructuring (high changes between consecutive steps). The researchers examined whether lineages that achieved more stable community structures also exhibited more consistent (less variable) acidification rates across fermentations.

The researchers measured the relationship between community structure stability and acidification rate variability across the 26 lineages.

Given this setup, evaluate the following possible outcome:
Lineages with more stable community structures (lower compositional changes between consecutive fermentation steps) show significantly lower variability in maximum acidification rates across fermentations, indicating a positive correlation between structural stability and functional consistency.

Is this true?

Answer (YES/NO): NO